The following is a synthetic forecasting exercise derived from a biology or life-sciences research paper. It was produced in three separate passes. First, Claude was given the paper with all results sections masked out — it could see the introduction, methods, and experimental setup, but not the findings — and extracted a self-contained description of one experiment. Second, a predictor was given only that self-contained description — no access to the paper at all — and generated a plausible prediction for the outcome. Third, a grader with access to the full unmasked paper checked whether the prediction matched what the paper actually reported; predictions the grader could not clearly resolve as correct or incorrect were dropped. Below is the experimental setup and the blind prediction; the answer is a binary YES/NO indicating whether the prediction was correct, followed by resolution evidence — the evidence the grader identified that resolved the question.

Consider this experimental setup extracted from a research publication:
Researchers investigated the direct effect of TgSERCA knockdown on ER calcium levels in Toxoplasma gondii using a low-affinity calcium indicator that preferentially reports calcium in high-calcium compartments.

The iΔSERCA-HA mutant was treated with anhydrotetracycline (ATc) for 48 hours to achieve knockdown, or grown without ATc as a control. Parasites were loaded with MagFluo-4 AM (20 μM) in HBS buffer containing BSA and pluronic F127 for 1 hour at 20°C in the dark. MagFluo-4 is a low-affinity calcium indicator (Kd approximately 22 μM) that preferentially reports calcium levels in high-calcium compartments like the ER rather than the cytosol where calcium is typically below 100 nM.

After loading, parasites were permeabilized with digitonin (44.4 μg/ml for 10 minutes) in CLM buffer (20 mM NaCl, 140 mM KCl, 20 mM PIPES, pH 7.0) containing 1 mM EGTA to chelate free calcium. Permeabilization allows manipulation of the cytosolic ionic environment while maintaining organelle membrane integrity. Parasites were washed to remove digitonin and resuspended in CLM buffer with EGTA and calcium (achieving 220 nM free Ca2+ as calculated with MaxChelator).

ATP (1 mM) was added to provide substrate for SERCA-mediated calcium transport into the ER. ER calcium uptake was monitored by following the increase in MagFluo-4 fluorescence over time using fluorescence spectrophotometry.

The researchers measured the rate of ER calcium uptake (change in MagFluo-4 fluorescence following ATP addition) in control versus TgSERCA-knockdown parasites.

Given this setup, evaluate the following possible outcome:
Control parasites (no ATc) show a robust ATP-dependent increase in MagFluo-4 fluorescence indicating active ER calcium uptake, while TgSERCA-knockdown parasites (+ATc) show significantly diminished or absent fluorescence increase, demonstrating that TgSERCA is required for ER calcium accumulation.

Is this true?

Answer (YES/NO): YES